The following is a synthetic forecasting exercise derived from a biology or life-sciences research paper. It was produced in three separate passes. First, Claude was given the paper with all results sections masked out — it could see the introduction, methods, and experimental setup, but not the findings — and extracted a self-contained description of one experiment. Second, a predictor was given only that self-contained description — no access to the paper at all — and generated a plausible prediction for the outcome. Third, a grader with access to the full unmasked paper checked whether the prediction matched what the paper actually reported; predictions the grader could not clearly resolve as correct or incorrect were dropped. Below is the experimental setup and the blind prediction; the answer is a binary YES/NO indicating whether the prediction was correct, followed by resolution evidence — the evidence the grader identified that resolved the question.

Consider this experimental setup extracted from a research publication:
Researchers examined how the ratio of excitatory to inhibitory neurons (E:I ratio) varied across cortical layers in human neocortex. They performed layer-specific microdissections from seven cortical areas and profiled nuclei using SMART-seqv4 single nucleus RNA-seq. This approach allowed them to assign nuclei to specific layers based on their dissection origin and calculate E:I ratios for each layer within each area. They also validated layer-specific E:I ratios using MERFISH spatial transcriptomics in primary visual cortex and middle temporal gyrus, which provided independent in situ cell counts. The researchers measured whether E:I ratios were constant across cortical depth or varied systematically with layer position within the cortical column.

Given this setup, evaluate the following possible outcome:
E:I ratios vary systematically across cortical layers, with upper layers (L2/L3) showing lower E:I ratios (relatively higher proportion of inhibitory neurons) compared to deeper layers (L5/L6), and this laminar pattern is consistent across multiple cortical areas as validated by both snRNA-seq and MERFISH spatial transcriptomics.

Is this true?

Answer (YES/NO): YES